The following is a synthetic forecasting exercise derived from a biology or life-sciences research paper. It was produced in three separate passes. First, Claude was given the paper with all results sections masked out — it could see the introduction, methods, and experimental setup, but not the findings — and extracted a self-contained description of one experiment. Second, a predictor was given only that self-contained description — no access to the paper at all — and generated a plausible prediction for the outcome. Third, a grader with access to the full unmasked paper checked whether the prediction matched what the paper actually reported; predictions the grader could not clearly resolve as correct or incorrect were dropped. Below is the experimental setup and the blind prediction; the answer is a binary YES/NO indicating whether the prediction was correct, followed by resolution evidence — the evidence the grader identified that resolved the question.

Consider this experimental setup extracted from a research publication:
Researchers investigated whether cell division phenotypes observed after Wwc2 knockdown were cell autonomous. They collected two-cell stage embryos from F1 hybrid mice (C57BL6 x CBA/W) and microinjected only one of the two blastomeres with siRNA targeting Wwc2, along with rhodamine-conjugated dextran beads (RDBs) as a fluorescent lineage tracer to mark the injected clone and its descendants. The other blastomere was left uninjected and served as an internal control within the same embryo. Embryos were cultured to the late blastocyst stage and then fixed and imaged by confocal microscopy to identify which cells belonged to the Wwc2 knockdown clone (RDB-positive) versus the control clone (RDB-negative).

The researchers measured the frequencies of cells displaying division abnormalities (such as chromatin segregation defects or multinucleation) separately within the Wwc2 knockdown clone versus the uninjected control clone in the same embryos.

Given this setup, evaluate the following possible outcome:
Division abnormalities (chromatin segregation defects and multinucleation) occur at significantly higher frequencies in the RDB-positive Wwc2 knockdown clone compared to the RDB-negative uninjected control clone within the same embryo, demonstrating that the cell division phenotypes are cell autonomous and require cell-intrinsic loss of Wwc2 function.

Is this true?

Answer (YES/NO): YES